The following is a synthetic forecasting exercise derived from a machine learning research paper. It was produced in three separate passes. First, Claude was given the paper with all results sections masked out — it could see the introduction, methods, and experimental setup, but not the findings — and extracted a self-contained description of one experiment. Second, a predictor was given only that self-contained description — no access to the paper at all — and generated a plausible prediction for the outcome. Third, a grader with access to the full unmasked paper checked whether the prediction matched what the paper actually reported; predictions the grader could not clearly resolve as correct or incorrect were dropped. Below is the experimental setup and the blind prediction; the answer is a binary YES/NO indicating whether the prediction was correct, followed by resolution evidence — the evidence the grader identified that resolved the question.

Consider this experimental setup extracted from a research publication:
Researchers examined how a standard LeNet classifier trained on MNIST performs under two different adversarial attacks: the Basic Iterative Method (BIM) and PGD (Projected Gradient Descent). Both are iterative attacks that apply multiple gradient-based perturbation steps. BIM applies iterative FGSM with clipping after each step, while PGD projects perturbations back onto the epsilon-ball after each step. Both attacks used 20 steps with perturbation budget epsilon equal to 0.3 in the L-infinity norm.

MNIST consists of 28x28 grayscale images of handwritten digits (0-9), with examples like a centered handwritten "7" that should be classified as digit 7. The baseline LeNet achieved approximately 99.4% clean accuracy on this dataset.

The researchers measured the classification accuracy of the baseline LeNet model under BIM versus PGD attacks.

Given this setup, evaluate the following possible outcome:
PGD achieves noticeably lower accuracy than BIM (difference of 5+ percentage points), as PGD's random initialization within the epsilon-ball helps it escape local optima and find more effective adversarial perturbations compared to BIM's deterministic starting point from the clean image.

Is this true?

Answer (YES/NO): YES